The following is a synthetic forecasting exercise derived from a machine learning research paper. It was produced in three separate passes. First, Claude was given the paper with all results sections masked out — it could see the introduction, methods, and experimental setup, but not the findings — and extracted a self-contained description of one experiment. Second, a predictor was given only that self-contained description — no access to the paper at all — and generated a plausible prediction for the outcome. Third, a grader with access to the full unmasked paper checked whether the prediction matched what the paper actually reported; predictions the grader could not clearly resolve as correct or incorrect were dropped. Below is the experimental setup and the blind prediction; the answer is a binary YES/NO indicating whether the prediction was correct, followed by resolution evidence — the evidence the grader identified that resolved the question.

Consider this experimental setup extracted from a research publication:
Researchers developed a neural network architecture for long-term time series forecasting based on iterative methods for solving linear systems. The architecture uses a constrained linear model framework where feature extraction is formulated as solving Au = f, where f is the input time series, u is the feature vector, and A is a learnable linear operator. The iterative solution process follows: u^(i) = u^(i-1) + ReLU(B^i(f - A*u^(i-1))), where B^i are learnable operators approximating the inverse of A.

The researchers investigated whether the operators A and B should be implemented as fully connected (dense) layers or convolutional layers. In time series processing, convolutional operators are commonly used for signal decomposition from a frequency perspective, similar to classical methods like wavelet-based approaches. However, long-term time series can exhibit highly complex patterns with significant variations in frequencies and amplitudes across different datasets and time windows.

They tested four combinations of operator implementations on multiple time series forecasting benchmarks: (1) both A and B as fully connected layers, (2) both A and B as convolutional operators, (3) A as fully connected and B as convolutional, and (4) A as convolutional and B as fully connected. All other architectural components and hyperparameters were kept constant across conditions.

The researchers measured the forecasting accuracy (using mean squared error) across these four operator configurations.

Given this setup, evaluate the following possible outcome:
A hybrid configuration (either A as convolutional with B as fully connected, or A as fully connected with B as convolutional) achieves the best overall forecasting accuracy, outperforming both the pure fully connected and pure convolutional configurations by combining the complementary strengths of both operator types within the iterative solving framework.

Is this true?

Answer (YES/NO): NO